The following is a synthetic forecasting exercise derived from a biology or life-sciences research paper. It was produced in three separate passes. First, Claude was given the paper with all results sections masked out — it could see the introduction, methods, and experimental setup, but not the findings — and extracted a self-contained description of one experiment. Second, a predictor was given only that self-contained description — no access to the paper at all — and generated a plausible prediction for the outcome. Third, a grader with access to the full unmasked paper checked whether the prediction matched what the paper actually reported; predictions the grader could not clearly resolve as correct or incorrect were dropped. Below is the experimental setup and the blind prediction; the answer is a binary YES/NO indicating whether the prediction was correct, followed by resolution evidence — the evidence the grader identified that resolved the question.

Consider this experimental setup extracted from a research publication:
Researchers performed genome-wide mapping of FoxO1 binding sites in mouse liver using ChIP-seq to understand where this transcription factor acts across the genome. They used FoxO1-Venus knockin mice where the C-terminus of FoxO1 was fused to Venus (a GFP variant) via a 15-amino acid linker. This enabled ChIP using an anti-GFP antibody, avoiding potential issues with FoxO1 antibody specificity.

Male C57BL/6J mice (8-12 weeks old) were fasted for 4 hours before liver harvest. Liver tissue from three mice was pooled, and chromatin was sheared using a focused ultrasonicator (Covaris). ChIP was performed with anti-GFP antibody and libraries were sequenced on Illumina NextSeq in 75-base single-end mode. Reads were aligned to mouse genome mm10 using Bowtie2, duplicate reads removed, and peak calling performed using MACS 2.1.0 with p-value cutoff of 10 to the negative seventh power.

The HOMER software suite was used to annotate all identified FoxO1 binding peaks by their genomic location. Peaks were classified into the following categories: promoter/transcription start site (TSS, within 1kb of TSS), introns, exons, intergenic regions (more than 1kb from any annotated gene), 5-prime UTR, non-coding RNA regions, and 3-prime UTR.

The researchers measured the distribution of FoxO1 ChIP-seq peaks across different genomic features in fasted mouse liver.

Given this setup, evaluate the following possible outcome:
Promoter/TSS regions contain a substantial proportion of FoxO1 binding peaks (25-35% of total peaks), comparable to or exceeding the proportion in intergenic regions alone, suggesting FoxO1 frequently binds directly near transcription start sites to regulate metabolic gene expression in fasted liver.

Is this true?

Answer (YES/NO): YES